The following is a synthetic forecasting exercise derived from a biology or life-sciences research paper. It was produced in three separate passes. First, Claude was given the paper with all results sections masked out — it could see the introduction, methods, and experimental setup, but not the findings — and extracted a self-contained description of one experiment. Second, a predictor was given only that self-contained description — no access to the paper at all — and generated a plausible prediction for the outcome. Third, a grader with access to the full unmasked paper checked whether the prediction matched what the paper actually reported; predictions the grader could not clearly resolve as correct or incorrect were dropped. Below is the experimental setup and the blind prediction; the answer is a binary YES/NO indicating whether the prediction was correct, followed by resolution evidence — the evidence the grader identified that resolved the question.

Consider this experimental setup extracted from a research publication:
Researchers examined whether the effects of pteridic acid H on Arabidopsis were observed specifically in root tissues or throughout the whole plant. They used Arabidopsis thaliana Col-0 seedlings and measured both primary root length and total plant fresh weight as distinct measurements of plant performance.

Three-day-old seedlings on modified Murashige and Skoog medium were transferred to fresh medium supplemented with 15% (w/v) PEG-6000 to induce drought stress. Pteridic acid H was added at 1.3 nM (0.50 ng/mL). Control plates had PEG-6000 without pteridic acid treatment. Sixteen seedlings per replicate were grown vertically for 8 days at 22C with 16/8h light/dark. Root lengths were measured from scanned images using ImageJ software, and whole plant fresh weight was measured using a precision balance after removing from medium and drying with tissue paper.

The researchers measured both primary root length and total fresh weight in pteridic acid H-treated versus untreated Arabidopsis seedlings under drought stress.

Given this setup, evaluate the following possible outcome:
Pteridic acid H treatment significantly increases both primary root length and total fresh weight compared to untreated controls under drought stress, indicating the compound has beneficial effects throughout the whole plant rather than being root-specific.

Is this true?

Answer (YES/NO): YES